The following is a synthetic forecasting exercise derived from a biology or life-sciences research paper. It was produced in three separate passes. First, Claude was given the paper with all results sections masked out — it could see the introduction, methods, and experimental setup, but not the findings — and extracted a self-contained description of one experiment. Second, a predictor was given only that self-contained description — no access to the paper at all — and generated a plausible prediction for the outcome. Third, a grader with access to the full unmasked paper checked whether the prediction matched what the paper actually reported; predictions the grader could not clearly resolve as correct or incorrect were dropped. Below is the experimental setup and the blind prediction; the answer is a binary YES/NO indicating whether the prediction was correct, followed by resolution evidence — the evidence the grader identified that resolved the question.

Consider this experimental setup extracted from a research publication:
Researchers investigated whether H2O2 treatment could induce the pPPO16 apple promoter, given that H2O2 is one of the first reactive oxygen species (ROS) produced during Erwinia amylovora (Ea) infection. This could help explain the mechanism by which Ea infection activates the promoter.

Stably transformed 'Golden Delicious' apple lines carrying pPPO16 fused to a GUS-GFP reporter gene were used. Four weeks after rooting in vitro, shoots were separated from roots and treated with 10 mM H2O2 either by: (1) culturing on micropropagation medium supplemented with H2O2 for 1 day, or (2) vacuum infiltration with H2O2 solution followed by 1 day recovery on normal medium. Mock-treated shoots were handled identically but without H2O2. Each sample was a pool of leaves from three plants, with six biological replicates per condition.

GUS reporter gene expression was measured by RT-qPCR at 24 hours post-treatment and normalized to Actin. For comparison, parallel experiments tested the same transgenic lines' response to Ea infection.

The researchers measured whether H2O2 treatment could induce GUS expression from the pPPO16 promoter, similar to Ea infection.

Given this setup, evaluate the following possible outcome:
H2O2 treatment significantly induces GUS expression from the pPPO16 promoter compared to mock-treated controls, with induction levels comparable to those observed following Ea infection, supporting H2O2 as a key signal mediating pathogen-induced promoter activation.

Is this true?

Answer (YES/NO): NO